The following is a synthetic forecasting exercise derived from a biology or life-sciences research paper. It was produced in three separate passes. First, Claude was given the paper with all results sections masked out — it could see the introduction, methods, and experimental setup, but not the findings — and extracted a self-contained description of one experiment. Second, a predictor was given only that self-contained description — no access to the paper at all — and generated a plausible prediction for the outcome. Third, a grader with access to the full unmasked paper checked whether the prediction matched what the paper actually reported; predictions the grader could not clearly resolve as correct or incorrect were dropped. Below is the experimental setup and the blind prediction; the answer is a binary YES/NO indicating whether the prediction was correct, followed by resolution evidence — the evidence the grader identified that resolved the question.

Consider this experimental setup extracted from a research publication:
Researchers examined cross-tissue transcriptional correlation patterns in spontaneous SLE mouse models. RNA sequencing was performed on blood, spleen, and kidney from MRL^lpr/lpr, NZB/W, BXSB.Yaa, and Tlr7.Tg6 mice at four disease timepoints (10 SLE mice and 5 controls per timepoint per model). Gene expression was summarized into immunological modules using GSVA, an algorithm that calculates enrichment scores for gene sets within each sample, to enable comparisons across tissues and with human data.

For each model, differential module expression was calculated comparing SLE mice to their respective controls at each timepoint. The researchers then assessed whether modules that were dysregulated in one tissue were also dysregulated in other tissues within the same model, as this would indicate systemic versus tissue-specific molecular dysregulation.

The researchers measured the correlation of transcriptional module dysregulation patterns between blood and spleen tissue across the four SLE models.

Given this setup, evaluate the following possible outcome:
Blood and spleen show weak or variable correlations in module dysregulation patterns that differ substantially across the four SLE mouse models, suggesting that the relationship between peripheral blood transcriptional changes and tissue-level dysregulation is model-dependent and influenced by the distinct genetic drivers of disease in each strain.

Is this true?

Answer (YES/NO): NO